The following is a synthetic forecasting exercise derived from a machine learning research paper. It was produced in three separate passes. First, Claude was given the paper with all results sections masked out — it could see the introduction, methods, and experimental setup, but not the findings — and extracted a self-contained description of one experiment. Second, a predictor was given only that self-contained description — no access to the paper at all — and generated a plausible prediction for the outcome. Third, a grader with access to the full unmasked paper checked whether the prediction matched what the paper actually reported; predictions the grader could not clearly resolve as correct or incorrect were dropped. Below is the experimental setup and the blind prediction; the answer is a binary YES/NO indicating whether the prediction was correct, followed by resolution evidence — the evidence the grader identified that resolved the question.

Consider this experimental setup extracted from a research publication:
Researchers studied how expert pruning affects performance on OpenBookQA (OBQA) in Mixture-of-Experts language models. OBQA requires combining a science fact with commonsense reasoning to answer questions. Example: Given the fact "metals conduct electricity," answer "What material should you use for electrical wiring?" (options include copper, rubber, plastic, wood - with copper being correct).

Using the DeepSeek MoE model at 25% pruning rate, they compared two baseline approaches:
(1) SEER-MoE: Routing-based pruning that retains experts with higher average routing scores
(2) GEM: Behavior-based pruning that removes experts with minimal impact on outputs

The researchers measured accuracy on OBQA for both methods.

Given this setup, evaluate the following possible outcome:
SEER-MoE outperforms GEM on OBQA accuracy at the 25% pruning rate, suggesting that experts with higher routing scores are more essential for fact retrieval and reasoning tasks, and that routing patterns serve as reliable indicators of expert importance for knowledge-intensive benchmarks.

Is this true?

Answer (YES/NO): NO